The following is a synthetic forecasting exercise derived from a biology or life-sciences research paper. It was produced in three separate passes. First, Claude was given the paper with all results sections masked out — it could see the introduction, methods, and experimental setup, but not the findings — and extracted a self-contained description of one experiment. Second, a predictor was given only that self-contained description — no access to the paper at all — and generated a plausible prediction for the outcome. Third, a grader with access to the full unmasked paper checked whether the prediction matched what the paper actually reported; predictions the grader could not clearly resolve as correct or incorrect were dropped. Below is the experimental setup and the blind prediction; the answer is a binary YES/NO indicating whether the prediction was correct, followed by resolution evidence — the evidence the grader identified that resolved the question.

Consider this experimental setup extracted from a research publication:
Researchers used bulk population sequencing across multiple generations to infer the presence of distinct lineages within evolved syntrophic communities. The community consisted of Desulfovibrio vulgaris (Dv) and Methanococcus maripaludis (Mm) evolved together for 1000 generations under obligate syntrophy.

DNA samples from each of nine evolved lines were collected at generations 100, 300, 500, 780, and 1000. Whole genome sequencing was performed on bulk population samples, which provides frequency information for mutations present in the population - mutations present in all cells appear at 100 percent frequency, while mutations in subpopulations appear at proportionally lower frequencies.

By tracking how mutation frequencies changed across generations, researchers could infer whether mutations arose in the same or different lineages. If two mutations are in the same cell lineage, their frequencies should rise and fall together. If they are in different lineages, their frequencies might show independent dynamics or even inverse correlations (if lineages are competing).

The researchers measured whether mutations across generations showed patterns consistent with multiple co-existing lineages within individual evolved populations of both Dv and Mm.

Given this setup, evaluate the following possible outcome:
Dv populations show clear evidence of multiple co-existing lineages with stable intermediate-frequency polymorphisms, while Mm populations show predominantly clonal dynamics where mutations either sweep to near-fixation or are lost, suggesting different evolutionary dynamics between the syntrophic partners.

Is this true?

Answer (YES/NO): NO